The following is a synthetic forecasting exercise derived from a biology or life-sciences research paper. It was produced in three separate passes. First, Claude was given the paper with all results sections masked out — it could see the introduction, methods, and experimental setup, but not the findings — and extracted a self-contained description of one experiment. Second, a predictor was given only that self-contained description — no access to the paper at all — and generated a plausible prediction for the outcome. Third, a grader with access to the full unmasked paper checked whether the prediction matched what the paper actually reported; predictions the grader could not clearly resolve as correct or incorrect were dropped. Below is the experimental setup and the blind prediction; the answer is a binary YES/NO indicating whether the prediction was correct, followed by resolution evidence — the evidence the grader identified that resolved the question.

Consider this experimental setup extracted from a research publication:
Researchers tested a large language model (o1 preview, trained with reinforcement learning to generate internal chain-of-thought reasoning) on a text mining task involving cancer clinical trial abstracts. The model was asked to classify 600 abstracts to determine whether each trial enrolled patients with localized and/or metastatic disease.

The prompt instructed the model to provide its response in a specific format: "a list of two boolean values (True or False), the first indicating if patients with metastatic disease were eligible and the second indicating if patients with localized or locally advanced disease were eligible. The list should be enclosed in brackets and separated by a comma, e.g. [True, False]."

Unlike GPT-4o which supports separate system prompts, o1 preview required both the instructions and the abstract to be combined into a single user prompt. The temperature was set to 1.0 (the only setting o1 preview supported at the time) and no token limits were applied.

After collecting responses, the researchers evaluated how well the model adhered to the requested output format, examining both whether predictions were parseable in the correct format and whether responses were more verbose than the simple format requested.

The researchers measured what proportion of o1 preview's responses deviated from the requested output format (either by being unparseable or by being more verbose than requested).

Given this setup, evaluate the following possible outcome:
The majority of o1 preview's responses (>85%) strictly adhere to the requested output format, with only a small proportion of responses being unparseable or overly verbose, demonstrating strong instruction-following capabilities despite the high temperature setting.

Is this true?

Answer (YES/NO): YES